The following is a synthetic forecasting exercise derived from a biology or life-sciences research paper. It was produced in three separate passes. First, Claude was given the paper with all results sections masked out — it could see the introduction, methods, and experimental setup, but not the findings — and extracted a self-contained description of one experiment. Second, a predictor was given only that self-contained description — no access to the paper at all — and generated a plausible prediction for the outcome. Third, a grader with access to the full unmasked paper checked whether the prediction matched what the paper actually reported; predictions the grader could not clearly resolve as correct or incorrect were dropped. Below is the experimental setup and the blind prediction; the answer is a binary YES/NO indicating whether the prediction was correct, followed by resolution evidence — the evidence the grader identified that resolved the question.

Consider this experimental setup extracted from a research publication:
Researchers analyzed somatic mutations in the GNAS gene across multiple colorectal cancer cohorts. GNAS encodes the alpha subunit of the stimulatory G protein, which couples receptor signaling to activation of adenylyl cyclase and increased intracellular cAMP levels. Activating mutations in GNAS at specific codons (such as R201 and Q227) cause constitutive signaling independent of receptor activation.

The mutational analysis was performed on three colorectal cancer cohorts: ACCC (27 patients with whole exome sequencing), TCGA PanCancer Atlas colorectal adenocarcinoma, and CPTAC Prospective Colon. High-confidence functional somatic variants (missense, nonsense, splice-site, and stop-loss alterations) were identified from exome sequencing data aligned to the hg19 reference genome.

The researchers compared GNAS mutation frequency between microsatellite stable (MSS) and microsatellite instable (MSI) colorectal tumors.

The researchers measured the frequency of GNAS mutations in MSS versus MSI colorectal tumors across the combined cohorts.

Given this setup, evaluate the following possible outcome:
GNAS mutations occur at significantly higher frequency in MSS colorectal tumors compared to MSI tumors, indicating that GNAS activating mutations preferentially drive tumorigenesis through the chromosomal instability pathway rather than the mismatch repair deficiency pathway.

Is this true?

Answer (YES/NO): NO